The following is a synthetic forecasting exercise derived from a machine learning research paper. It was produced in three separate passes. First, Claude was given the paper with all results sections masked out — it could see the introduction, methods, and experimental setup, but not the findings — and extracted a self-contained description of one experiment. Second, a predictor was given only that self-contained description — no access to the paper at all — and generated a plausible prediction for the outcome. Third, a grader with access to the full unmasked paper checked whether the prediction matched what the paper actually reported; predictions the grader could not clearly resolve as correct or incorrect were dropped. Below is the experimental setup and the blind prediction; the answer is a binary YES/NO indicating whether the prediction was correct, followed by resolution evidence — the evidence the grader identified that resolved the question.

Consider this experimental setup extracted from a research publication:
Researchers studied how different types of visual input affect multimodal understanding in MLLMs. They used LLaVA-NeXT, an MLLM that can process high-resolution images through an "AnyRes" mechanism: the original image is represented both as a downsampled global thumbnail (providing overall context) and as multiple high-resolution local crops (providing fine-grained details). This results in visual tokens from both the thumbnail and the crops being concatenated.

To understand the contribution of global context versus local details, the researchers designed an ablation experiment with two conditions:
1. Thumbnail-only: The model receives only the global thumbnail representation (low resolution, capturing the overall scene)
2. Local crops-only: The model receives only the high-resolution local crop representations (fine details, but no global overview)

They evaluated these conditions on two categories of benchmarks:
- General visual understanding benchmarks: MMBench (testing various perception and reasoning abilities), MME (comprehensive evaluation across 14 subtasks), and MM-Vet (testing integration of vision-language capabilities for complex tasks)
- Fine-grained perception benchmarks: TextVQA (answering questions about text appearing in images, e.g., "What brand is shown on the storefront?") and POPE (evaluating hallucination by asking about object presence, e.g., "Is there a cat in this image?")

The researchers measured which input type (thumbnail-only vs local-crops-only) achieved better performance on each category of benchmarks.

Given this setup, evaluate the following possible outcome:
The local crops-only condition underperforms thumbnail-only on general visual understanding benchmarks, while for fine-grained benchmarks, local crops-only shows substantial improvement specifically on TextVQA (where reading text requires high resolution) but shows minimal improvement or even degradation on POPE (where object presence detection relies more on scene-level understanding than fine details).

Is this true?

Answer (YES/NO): NO